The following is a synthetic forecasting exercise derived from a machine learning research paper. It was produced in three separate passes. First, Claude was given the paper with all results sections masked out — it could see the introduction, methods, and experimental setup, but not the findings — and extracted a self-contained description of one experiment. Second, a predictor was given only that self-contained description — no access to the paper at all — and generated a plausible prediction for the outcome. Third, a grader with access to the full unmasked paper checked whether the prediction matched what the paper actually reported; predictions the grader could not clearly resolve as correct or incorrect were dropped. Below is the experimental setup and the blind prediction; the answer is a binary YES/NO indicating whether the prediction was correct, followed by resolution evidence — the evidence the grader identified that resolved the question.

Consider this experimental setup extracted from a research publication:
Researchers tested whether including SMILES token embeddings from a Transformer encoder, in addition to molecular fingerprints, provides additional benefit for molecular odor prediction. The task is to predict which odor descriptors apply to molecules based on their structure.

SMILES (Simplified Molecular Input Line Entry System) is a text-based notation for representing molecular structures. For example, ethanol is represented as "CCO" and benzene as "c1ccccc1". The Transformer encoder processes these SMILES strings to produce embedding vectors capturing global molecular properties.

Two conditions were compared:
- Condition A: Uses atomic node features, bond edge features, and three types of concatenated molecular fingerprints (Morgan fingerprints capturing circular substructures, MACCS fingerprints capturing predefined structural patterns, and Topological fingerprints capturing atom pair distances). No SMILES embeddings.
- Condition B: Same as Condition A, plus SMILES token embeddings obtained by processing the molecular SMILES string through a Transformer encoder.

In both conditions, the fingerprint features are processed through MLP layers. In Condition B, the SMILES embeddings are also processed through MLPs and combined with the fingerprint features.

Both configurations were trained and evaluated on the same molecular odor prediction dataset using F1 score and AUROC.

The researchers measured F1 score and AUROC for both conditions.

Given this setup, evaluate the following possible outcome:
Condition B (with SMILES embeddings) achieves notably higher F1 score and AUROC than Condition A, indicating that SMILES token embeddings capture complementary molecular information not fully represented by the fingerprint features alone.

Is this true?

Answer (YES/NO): NO